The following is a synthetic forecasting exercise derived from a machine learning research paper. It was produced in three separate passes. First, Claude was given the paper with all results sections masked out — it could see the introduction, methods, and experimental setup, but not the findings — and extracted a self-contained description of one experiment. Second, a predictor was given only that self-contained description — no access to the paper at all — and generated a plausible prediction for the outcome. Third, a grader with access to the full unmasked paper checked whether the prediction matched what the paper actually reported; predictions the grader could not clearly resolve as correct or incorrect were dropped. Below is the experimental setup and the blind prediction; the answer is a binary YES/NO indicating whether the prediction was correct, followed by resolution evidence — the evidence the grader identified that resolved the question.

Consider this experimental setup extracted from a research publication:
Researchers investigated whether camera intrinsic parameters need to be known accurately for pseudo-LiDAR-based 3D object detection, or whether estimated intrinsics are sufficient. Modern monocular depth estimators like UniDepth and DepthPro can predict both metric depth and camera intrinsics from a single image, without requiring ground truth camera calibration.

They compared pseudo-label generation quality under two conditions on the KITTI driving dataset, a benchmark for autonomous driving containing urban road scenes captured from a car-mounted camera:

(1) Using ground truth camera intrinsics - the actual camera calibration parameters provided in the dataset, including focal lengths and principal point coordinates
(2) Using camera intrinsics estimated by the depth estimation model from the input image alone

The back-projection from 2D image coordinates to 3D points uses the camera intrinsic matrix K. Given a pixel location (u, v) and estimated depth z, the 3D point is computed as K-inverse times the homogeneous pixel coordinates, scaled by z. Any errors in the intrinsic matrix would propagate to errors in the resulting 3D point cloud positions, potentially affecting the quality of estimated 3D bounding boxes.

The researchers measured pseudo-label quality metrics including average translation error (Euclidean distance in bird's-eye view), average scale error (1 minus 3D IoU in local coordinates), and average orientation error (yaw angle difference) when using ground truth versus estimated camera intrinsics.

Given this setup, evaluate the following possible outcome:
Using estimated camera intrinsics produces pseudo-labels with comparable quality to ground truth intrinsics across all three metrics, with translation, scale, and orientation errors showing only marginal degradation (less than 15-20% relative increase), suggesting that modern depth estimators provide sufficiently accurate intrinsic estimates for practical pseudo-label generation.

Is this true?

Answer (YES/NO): NO